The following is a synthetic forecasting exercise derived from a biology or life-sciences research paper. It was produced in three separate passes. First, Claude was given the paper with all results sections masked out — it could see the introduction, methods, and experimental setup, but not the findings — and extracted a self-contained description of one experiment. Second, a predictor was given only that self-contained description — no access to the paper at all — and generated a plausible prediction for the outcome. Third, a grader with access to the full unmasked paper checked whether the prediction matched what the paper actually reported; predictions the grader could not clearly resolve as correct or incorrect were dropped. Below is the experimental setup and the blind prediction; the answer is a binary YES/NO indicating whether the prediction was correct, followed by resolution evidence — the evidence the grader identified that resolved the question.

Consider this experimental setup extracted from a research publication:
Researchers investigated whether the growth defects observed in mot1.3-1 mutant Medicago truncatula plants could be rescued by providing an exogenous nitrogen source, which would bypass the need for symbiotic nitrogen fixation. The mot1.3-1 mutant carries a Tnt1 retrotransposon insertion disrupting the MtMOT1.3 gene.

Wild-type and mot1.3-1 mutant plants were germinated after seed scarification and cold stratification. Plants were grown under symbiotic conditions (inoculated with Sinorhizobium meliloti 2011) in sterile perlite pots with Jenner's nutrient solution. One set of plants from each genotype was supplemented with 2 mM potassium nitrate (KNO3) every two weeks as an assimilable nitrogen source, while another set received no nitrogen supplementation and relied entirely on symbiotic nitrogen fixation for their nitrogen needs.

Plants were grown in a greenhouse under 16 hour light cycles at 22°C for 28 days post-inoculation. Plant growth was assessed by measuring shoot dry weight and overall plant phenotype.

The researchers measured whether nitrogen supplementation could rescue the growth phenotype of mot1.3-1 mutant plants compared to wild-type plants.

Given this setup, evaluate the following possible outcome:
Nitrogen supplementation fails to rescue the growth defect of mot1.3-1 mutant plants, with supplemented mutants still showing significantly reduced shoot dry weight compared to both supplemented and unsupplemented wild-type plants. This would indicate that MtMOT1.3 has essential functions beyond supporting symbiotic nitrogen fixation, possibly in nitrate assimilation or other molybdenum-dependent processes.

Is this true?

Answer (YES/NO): NO